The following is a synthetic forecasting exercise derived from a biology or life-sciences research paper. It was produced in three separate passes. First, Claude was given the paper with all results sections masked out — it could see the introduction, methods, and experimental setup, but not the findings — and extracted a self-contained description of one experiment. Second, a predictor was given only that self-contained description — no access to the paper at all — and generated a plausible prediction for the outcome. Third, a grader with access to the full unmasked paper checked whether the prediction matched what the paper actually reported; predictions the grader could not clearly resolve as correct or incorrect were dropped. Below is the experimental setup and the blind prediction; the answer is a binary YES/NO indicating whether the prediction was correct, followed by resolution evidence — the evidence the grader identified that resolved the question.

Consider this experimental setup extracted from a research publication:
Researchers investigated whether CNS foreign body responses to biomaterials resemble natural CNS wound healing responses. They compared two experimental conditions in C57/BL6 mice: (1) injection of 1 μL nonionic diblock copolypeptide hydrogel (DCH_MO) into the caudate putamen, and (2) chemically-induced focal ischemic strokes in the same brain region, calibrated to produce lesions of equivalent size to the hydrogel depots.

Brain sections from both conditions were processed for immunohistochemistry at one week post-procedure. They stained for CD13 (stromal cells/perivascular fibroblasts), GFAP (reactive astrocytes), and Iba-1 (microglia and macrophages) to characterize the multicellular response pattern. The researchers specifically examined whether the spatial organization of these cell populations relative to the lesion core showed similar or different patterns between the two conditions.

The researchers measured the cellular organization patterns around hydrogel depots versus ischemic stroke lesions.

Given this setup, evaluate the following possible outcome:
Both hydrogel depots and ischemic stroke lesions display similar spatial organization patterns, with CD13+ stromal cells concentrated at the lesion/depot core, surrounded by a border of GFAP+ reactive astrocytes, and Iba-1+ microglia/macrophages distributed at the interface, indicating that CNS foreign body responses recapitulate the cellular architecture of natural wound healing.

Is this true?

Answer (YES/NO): NO